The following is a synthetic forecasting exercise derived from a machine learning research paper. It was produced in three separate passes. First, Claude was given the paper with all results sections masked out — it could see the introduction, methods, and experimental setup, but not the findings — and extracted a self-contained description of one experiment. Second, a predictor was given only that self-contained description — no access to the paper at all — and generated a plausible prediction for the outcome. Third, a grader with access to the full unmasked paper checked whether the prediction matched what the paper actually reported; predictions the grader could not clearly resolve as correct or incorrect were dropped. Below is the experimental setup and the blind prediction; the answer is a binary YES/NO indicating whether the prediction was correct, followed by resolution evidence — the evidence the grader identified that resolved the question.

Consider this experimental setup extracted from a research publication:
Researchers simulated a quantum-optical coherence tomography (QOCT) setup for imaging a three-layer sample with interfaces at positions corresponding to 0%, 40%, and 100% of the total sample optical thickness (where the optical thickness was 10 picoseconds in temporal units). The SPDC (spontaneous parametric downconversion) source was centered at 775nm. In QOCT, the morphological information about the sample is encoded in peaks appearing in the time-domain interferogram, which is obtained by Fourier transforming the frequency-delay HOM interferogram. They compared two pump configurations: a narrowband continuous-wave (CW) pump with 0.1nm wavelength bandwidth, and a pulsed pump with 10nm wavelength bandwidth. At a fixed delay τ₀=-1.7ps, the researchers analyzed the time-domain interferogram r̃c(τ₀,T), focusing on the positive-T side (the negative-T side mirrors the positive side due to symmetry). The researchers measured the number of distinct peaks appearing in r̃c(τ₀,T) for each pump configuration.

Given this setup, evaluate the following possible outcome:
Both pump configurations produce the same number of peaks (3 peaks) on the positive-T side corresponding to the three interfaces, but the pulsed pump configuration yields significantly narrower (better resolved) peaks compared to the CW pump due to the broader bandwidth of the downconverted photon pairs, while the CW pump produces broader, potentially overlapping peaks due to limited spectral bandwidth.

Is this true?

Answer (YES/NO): NO